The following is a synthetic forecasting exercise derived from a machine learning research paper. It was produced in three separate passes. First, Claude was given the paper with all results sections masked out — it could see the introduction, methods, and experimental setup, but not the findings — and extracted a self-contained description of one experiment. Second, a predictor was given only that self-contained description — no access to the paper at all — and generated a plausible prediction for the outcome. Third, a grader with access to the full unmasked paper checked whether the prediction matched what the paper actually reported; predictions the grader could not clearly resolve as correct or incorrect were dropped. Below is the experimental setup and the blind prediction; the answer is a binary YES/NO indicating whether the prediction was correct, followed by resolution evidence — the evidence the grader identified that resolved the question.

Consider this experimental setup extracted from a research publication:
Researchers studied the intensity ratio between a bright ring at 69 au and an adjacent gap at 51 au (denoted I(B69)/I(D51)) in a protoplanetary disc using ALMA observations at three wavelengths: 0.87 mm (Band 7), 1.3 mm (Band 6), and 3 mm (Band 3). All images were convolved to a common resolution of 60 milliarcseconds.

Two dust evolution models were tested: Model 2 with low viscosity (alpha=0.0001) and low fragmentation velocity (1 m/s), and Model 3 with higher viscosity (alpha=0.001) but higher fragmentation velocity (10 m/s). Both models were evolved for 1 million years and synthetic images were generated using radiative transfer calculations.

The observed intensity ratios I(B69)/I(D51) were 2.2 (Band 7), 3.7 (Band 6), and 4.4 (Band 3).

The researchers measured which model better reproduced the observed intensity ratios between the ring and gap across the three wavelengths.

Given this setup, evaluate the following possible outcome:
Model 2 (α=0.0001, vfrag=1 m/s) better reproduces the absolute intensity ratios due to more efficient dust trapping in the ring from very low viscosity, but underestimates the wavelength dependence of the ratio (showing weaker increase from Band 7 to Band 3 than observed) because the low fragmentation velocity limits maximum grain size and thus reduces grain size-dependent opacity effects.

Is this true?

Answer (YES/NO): NO